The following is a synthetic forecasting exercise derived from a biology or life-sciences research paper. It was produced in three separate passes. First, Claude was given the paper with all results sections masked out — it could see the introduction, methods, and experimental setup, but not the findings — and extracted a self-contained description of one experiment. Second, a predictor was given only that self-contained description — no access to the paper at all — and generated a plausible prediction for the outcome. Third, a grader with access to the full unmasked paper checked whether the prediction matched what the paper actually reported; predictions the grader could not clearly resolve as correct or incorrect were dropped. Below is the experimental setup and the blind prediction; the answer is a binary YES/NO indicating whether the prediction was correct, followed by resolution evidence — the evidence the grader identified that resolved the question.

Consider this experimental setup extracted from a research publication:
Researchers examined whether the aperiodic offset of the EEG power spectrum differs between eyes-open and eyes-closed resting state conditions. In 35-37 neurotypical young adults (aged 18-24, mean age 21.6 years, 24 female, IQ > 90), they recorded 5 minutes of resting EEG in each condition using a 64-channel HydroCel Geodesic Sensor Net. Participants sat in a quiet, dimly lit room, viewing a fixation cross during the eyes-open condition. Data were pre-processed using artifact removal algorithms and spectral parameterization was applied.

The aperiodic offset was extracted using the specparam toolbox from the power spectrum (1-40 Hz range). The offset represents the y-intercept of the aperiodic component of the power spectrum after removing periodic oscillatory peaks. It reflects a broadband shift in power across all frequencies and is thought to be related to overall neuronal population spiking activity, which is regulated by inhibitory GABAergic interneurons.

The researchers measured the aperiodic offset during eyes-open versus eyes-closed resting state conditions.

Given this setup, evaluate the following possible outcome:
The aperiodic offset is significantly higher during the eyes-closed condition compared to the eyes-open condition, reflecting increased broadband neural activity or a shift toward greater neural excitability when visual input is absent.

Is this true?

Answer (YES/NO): YES